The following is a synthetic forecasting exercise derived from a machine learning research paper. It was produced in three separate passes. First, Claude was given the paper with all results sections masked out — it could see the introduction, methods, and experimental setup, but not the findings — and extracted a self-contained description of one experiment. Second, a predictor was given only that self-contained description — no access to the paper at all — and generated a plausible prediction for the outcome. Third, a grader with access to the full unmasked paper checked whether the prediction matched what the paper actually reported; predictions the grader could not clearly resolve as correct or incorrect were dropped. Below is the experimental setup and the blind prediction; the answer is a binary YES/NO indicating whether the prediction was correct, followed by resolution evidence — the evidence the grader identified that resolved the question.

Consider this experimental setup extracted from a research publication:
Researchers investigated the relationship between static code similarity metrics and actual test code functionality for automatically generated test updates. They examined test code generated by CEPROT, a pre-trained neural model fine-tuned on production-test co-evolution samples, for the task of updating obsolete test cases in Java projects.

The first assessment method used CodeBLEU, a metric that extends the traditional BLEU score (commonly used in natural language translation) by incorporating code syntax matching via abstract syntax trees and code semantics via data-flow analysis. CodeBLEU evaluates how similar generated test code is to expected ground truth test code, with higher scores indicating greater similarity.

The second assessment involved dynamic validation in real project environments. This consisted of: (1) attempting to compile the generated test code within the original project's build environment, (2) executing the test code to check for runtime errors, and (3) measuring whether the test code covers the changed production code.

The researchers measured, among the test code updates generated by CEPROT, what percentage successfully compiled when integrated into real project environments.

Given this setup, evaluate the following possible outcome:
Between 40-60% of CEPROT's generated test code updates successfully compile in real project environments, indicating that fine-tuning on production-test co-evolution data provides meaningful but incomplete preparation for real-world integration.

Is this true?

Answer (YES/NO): YES